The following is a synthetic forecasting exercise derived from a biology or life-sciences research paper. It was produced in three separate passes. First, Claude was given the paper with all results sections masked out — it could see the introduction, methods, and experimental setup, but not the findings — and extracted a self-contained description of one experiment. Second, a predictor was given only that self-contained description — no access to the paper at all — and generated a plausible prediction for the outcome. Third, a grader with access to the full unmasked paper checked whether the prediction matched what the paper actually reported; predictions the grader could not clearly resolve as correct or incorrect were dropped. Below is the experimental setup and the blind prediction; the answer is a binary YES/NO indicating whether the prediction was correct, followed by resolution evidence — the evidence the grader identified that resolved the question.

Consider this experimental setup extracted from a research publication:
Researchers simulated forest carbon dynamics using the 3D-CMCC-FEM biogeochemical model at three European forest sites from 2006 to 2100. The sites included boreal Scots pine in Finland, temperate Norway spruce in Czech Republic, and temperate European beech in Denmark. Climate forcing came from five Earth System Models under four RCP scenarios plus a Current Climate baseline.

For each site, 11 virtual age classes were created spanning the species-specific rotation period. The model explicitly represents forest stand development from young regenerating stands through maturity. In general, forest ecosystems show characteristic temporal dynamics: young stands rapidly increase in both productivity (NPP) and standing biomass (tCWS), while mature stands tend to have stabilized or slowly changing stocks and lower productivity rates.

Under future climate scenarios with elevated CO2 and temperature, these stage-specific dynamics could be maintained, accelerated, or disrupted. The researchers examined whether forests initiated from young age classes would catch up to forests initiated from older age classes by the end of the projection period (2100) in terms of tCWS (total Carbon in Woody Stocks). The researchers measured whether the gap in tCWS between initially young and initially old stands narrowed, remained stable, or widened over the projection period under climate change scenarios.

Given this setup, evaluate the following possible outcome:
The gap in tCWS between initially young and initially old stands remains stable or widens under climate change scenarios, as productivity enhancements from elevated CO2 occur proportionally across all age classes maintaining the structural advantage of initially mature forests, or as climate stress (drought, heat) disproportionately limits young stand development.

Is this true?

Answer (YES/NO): NO